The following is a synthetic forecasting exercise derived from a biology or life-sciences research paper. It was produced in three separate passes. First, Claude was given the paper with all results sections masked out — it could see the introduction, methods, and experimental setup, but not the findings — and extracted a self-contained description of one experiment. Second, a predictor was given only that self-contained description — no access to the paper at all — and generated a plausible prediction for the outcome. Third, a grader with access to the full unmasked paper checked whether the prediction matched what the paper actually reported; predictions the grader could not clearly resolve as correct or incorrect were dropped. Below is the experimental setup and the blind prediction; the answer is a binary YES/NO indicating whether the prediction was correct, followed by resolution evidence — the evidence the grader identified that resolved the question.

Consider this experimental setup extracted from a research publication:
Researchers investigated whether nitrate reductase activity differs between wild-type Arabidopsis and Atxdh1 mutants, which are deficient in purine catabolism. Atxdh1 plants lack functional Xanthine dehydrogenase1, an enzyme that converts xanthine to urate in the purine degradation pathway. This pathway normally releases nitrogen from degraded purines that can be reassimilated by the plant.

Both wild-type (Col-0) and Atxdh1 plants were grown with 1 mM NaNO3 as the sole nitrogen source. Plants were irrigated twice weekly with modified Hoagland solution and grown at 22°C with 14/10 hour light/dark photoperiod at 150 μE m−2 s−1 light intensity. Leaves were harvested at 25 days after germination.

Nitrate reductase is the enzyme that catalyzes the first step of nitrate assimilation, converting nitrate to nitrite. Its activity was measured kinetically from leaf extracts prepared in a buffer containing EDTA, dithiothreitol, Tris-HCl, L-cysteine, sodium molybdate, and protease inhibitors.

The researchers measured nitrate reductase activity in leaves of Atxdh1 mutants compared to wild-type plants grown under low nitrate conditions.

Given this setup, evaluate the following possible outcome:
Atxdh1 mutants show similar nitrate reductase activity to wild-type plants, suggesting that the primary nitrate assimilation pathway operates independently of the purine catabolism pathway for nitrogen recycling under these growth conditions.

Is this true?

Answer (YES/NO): NO